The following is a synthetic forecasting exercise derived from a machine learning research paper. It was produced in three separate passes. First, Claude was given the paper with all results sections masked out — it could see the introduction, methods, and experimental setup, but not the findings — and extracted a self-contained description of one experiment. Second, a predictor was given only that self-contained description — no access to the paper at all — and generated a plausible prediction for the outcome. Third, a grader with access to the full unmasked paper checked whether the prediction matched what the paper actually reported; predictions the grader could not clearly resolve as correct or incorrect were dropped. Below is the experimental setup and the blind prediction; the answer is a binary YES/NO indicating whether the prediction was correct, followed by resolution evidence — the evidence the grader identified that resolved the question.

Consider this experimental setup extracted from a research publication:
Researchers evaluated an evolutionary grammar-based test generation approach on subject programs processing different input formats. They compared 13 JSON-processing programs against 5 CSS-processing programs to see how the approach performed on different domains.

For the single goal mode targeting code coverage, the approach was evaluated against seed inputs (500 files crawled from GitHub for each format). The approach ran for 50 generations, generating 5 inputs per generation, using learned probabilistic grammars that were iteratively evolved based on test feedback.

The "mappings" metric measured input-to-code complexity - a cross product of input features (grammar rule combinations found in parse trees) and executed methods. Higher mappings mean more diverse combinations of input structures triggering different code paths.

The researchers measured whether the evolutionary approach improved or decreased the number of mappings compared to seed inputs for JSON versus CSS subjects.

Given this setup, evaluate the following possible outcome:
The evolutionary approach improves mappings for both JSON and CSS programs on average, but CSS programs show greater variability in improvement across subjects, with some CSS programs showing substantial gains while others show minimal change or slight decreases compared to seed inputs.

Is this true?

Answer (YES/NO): NO